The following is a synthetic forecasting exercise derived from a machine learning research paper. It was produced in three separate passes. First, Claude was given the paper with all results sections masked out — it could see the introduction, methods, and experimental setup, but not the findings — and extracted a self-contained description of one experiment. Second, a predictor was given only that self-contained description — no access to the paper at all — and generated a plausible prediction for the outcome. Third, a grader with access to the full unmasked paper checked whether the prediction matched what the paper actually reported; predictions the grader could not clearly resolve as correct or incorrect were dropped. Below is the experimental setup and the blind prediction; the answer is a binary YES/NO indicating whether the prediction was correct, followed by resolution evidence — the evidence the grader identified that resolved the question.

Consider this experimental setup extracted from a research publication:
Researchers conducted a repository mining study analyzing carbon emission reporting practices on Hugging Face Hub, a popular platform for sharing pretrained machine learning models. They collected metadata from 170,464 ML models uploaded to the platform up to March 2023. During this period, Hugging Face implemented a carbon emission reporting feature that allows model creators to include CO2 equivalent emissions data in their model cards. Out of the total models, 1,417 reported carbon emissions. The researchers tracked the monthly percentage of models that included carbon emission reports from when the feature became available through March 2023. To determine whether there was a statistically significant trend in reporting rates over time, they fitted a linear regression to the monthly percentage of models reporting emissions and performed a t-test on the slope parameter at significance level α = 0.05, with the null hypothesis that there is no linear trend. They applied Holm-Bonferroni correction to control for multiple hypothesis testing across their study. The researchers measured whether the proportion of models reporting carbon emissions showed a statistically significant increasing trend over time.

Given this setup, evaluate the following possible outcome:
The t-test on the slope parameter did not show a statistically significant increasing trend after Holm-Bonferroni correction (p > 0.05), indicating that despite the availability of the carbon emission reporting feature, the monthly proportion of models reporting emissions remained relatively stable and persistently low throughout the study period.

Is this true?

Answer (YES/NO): YES